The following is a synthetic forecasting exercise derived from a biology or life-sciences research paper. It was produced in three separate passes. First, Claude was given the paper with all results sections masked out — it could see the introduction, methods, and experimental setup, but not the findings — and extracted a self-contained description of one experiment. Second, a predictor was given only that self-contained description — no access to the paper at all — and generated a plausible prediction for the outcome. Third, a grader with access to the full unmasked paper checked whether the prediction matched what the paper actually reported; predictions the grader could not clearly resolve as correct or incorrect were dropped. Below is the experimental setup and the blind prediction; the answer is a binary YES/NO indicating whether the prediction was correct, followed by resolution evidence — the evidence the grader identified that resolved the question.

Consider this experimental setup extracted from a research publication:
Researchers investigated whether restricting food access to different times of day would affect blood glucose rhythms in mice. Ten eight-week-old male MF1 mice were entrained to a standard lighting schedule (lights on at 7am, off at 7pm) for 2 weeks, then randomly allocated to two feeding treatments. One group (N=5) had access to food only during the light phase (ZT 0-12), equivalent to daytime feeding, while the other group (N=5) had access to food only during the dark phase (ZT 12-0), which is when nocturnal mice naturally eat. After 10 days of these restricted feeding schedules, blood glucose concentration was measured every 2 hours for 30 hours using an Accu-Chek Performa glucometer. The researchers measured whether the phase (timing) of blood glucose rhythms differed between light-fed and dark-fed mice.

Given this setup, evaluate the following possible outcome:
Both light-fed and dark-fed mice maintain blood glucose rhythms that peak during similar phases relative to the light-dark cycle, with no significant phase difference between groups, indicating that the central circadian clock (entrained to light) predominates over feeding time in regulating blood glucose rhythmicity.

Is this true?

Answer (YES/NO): NO